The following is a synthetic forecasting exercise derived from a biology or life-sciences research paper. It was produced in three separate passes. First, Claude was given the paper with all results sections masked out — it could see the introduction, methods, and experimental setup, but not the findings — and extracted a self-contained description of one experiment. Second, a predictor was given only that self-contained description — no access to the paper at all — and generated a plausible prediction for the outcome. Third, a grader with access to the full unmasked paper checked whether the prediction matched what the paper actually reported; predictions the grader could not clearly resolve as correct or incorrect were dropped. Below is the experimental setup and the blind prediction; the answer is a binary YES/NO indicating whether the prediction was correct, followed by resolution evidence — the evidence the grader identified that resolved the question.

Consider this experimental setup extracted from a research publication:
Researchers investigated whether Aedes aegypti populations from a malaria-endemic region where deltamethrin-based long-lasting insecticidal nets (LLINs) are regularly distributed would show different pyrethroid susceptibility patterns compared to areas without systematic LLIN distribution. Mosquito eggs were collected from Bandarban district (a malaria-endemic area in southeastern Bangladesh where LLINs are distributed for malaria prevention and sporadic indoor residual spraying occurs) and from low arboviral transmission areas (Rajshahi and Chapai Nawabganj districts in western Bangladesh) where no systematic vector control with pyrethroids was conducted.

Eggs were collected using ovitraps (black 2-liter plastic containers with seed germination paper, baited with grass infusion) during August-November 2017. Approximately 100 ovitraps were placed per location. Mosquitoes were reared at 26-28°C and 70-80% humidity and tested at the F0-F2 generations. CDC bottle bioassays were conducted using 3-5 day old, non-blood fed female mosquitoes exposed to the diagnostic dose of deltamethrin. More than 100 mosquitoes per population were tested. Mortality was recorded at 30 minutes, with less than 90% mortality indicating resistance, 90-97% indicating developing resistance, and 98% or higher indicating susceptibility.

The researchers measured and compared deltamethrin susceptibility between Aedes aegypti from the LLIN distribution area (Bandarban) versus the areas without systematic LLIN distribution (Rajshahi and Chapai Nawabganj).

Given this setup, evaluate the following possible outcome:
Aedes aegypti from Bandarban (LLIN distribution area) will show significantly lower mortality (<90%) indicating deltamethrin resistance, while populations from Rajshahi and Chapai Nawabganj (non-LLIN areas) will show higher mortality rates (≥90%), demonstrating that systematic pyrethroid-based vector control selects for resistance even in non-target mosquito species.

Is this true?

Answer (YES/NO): NO